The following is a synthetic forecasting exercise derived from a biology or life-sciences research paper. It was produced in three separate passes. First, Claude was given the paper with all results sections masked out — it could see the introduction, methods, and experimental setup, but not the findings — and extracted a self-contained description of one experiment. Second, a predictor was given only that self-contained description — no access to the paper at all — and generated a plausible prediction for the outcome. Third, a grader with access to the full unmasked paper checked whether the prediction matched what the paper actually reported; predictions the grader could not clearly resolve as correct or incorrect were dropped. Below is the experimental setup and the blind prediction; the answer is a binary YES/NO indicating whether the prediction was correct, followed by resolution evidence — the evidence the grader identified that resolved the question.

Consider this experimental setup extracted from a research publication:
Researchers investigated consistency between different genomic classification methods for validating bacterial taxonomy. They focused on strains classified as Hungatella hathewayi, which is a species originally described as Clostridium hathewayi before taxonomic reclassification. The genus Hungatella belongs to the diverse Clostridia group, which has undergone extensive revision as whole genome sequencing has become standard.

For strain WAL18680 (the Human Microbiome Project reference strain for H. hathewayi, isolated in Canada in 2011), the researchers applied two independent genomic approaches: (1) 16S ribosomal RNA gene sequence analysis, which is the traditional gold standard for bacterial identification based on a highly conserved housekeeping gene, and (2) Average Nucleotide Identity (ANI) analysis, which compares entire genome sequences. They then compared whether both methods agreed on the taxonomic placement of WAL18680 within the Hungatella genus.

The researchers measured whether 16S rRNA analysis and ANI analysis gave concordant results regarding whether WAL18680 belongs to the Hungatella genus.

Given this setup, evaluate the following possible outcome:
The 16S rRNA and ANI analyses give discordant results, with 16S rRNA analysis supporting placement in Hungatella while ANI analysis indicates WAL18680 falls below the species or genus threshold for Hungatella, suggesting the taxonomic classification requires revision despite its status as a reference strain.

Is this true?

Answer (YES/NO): NO